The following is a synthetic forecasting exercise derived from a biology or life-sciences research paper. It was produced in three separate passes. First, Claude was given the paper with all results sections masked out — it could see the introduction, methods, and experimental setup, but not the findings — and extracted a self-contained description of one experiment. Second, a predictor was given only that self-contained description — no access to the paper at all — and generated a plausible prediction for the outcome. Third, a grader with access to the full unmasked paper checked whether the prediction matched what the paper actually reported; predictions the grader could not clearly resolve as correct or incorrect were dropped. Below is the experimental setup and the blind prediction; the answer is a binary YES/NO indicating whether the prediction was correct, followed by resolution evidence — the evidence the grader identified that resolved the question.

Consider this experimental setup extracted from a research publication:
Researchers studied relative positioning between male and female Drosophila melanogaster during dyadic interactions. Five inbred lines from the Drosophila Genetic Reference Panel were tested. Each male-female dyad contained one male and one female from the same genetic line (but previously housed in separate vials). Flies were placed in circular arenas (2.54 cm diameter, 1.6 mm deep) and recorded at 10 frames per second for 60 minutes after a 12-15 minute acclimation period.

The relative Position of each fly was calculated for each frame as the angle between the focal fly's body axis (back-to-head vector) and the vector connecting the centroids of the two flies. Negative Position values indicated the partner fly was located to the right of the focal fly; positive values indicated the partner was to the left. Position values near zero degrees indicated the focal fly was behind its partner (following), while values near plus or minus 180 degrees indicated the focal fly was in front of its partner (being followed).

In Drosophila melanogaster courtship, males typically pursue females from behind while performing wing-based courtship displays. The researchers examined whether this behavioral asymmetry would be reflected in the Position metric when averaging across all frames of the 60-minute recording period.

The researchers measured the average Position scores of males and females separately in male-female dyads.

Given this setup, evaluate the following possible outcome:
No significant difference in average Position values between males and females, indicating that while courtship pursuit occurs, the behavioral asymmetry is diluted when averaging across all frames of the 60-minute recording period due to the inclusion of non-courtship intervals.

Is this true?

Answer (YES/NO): NO